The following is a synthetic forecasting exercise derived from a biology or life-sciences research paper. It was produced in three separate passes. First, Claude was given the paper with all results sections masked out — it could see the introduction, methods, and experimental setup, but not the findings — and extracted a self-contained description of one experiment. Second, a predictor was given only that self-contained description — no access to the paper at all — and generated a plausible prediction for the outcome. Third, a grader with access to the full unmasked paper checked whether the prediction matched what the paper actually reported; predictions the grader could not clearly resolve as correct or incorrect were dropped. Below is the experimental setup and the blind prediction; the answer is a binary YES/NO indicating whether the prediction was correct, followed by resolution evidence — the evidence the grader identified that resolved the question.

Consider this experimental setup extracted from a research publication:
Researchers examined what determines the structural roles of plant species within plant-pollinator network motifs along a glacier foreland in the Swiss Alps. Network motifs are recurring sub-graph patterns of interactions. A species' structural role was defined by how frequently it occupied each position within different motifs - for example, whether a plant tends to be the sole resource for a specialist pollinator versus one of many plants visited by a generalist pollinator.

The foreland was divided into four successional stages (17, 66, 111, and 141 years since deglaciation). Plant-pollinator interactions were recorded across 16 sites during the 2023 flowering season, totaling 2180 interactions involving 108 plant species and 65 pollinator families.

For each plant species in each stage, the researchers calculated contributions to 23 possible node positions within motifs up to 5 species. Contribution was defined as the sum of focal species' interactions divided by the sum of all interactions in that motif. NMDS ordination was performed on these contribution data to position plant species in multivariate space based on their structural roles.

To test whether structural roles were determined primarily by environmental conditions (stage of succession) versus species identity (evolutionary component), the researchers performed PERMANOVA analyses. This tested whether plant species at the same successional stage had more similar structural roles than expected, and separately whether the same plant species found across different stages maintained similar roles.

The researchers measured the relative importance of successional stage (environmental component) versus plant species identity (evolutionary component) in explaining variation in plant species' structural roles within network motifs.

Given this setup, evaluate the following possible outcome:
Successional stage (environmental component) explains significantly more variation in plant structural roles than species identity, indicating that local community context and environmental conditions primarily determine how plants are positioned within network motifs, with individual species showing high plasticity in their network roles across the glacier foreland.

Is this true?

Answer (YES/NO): NO